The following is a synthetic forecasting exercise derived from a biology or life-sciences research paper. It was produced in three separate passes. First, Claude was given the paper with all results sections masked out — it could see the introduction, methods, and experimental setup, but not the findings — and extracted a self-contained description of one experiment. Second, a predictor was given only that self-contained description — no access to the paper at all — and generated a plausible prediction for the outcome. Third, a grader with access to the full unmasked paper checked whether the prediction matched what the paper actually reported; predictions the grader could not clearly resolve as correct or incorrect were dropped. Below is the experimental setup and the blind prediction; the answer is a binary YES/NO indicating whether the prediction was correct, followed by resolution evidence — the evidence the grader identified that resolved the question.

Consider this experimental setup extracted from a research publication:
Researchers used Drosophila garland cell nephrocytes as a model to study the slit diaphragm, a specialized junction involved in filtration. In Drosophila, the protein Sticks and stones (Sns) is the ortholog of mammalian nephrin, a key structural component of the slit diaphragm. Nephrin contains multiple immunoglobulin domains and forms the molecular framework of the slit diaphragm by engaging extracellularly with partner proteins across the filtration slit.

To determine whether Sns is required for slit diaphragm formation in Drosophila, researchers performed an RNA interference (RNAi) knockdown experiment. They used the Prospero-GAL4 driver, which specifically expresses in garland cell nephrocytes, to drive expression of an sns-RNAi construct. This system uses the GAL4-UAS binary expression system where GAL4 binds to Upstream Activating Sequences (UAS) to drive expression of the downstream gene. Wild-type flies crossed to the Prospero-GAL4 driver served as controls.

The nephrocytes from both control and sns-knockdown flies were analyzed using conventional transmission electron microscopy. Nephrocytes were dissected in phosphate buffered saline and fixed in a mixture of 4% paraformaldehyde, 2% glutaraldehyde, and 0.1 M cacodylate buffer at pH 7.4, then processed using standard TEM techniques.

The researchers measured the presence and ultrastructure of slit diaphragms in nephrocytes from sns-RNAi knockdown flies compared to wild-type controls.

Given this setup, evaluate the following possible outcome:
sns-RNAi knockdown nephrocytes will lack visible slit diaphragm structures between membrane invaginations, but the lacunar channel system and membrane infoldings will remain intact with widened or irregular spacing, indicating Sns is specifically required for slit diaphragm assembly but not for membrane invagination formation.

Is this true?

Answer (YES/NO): NO